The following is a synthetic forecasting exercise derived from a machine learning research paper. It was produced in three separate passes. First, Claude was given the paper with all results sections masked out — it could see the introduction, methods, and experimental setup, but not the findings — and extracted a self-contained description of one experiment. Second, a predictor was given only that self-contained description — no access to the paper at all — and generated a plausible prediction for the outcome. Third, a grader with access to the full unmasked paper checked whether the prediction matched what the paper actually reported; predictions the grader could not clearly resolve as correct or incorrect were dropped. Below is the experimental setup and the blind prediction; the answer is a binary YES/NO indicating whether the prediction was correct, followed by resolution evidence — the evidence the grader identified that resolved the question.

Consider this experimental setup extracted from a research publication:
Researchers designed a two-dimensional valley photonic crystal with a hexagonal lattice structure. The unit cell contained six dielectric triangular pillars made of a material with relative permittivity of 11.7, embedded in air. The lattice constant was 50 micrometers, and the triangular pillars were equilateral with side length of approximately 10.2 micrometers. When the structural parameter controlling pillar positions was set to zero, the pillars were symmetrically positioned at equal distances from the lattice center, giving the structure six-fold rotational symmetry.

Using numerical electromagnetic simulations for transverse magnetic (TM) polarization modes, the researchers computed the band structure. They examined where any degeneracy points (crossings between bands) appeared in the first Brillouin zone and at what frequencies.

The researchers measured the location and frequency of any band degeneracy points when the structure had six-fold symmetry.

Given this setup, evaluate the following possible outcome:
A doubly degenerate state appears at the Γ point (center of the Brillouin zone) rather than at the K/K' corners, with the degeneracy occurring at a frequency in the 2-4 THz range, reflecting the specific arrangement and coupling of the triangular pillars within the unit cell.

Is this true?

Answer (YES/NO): NO